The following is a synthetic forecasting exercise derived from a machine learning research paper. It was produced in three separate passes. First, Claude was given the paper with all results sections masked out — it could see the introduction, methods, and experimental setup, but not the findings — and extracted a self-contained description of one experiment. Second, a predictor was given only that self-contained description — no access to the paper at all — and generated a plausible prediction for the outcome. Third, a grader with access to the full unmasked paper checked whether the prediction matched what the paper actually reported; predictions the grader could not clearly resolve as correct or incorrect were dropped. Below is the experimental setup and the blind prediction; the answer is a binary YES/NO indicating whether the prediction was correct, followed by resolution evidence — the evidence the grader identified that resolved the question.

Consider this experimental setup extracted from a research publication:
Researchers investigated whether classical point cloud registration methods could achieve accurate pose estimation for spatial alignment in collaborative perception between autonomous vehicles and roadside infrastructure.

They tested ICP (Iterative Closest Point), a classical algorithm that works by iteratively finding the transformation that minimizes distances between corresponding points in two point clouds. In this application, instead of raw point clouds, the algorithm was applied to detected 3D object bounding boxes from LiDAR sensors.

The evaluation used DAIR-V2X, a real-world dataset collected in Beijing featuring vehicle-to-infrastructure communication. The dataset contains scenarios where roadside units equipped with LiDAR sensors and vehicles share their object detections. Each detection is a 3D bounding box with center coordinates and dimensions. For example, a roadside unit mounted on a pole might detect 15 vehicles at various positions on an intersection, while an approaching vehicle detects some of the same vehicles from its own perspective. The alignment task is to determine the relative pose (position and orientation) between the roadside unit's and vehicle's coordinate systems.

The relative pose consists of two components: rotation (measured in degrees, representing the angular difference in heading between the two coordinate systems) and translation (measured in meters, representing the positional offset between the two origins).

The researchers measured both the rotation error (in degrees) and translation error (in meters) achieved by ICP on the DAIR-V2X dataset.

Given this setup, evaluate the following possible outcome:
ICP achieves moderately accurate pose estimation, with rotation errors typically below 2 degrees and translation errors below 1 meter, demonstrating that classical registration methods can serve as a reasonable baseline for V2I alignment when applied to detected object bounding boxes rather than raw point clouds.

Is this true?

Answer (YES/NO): NO